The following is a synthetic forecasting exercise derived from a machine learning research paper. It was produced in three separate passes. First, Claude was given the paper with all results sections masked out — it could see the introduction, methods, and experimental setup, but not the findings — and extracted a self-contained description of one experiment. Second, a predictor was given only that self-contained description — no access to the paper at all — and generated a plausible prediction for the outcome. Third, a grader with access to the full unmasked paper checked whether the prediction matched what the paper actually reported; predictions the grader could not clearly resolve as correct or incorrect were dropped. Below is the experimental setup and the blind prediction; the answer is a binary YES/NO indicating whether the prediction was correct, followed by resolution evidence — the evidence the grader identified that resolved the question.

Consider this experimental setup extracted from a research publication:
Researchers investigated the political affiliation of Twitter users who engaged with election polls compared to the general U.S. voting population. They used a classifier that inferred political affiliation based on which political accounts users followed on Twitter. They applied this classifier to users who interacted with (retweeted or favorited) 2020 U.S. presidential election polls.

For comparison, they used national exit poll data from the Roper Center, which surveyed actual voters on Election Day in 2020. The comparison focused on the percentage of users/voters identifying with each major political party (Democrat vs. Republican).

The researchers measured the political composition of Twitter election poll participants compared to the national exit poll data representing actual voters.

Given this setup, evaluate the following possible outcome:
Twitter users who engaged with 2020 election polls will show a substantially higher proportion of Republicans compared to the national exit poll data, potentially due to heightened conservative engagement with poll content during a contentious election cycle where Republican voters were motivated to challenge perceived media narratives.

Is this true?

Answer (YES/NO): YES